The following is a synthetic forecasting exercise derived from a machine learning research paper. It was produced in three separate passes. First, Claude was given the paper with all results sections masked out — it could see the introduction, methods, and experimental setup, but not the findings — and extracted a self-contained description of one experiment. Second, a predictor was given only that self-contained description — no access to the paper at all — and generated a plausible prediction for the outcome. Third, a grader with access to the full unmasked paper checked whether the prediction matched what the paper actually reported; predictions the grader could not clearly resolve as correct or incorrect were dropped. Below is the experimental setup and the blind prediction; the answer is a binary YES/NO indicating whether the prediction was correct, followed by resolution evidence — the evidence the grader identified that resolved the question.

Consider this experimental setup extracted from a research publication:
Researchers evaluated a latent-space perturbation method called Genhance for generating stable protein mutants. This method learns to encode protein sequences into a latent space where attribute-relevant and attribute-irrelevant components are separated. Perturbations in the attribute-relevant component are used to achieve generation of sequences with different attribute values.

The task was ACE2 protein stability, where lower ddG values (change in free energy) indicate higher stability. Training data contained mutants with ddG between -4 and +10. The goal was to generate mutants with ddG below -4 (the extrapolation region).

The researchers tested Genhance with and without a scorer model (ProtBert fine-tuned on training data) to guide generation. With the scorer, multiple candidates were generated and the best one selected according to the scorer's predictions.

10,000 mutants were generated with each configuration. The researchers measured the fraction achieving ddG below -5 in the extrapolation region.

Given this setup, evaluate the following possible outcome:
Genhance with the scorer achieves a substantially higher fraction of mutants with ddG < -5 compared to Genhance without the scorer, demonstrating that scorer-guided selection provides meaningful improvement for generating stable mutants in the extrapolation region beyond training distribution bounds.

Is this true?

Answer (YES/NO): YES